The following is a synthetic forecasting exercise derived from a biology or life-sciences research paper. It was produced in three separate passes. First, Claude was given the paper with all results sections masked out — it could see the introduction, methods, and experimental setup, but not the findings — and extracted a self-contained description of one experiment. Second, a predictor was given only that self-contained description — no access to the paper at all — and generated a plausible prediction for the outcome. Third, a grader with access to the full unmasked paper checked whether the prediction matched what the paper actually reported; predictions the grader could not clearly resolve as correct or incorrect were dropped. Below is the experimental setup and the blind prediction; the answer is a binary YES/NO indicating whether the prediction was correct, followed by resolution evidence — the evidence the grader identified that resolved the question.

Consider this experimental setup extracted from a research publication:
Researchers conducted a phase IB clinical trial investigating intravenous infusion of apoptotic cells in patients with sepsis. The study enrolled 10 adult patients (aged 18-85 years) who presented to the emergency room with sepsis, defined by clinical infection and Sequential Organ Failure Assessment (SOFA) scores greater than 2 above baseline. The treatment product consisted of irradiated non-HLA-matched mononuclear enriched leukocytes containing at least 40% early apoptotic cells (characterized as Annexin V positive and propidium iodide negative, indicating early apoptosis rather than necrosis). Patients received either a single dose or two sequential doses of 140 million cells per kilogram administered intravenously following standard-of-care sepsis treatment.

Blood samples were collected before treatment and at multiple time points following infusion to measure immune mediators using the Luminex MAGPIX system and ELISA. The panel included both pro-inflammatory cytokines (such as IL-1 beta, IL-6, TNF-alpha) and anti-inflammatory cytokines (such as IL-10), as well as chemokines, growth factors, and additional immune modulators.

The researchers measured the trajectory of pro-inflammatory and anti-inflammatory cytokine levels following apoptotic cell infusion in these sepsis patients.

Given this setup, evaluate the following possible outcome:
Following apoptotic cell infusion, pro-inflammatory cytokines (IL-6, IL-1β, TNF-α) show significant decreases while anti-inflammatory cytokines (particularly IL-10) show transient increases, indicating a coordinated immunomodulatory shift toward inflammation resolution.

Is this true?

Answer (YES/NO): NO